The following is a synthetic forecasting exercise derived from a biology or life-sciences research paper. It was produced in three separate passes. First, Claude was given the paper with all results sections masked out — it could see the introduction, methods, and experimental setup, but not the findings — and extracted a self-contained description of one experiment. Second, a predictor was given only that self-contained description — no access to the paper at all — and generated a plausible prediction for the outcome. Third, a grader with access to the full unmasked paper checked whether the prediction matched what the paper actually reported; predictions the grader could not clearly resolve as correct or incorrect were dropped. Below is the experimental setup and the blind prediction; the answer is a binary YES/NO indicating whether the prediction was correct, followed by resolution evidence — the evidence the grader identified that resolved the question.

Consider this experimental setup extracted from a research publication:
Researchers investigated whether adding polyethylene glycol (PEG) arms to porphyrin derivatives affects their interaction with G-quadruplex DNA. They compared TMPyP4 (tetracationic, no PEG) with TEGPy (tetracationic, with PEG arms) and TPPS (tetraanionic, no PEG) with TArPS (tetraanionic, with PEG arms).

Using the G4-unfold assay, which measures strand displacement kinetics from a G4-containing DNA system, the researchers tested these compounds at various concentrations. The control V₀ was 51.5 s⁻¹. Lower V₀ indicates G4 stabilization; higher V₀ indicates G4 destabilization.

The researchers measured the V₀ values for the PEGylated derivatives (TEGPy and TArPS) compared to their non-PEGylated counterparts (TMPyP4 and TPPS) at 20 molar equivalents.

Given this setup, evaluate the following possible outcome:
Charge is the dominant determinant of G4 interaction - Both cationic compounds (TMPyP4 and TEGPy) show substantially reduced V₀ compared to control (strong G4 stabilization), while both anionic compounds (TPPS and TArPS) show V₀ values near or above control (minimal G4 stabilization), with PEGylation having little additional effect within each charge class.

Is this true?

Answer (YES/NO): NO